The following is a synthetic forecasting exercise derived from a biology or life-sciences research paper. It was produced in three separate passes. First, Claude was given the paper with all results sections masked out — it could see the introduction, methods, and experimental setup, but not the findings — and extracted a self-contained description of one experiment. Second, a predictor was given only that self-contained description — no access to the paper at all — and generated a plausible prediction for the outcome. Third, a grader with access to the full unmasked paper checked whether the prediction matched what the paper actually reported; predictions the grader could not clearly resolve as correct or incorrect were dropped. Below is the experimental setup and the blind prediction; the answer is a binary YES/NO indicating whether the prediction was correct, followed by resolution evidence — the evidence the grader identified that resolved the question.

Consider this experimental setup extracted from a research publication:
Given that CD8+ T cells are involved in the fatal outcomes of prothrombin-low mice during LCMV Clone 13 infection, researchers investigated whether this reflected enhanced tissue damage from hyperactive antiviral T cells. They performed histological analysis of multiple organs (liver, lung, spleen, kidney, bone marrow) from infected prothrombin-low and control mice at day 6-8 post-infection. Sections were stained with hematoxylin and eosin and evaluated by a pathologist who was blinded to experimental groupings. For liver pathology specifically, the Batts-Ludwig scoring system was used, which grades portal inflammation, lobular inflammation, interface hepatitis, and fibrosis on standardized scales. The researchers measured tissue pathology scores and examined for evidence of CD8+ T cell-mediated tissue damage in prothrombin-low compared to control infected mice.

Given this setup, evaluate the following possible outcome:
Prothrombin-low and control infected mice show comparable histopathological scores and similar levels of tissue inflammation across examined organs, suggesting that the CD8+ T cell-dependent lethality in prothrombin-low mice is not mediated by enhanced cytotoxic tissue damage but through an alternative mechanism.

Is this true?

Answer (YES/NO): YES